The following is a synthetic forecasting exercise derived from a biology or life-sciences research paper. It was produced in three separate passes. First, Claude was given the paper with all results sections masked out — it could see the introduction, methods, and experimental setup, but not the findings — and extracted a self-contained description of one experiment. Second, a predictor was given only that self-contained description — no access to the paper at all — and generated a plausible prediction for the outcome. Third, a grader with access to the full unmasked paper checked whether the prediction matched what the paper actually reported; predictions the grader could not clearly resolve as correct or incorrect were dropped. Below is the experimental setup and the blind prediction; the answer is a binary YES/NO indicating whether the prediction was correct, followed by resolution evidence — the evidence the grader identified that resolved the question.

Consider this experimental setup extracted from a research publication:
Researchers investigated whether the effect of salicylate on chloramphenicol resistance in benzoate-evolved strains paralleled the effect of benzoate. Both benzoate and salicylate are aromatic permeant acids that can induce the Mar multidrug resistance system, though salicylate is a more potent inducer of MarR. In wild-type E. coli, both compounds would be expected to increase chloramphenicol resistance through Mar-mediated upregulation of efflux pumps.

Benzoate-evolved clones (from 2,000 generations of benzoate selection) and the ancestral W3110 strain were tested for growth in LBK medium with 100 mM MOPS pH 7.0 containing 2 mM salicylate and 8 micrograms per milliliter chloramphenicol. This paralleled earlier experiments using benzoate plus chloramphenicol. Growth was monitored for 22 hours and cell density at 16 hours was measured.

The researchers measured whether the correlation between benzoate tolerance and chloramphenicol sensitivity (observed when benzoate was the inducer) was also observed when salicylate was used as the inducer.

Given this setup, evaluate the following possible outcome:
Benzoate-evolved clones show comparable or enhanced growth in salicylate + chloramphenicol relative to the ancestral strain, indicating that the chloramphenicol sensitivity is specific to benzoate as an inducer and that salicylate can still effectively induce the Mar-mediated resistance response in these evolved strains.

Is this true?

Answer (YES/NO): NO